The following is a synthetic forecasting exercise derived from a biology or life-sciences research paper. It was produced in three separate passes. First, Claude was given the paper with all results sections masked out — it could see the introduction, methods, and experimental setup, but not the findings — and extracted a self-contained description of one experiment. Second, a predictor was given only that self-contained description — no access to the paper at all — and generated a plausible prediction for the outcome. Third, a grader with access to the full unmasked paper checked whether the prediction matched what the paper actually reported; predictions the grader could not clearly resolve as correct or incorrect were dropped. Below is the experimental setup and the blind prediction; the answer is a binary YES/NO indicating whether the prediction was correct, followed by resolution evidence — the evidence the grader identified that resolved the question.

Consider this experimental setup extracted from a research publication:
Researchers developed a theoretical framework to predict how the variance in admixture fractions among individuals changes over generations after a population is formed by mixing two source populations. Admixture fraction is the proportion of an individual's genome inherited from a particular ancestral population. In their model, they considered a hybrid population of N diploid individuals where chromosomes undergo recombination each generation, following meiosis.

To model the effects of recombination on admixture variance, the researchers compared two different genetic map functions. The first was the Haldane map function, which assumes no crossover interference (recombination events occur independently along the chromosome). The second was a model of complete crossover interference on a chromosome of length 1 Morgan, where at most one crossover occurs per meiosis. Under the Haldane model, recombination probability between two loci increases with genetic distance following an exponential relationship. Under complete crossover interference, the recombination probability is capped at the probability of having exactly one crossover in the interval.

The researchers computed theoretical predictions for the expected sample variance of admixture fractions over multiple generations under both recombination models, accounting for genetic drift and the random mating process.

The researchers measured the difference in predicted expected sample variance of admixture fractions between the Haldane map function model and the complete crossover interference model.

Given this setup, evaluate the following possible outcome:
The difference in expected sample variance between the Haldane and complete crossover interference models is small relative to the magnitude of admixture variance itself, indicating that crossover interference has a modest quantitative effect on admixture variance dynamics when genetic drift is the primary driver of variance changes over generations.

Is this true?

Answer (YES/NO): YES